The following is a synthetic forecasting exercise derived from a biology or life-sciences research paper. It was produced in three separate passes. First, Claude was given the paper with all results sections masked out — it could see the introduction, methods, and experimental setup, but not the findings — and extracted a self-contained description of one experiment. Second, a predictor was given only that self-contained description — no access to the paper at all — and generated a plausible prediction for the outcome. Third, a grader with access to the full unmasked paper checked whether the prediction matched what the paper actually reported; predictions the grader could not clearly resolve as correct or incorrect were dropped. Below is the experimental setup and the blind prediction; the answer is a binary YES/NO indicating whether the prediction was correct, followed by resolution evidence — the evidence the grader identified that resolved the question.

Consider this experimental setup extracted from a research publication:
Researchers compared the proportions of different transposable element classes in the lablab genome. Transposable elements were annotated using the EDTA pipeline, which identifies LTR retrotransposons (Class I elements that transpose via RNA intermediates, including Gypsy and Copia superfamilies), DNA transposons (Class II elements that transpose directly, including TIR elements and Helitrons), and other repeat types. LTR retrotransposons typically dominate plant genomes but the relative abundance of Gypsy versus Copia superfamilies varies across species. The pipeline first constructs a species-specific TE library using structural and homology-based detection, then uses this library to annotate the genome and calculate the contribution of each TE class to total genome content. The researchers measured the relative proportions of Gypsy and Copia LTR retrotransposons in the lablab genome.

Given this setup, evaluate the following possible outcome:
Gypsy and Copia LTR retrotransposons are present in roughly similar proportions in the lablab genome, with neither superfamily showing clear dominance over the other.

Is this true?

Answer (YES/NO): NO